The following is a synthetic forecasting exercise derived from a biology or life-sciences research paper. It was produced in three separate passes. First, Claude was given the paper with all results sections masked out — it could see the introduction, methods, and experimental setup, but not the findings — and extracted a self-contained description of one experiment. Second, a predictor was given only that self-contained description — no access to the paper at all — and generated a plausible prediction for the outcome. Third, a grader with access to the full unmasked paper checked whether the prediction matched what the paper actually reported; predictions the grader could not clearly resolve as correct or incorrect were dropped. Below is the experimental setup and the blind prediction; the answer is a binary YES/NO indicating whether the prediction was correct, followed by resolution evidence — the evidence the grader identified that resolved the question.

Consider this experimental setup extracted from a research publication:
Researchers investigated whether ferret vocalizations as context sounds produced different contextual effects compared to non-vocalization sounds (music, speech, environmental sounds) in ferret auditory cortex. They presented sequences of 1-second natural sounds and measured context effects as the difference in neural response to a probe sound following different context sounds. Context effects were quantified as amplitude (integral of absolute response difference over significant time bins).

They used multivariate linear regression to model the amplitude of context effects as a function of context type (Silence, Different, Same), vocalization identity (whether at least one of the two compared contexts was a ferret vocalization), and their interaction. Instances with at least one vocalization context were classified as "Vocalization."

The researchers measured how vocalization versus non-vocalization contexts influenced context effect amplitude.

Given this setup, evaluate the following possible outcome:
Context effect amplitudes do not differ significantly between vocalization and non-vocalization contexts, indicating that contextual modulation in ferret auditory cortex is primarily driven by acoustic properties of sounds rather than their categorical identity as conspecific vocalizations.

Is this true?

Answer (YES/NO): NO